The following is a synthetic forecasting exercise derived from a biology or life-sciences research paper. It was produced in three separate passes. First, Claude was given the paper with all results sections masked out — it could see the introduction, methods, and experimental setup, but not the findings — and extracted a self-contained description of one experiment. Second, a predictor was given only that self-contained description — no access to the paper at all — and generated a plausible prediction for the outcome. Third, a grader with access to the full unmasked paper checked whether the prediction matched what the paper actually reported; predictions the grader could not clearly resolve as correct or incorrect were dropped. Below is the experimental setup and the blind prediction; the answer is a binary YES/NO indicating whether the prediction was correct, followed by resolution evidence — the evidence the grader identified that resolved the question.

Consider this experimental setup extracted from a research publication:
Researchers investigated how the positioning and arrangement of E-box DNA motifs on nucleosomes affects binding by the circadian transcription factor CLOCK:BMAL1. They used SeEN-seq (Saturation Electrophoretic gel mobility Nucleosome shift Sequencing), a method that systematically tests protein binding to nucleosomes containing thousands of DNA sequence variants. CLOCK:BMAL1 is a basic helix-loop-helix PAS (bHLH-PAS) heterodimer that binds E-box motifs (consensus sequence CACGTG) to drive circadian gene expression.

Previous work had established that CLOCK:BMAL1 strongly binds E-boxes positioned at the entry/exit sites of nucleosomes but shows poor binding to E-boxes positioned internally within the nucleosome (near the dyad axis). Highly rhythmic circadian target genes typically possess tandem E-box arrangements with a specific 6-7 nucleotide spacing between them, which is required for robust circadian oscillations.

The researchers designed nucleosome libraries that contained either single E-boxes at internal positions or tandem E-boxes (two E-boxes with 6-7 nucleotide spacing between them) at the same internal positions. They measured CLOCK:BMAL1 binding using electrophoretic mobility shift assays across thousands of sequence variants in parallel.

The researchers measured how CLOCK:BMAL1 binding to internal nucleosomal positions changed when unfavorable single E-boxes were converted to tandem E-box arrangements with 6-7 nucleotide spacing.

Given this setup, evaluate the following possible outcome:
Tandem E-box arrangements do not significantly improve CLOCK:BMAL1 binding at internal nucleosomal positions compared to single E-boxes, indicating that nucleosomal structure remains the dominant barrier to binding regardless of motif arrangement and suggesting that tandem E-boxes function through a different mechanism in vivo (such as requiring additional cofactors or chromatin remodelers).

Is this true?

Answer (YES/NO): NO